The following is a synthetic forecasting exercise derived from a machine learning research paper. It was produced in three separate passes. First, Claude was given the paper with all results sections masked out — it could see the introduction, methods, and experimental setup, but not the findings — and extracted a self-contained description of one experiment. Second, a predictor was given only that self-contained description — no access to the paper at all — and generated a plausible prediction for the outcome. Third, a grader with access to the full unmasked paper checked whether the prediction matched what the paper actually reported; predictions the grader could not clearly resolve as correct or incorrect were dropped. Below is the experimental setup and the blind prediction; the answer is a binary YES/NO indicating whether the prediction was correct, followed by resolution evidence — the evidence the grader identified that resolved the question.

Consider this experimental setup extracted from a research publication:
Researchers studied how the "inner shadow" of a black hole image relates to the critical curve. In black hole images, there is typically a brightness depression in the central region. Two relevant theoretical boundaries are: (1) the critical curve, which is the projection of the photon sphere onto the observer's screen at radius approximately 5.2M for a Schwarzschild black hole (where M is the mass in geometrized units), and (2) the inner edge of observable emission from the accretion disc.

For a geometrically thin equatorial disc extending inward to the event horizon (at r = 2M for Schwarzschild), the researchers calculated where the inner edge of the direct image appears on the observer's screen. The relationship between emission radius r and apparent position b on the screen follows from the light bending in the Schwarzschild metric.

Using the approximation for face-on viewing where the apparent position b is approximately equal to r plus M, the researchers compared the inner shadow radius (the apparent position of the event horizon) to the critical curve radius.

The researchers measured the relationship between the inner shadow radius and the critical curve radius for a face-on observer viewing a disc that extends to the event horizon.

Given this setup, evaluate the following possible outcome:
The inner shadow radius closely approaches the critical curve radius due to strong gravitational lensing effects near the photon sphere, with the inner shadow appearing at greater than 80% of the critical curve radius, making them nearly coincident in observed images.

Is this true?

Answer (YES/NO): NO